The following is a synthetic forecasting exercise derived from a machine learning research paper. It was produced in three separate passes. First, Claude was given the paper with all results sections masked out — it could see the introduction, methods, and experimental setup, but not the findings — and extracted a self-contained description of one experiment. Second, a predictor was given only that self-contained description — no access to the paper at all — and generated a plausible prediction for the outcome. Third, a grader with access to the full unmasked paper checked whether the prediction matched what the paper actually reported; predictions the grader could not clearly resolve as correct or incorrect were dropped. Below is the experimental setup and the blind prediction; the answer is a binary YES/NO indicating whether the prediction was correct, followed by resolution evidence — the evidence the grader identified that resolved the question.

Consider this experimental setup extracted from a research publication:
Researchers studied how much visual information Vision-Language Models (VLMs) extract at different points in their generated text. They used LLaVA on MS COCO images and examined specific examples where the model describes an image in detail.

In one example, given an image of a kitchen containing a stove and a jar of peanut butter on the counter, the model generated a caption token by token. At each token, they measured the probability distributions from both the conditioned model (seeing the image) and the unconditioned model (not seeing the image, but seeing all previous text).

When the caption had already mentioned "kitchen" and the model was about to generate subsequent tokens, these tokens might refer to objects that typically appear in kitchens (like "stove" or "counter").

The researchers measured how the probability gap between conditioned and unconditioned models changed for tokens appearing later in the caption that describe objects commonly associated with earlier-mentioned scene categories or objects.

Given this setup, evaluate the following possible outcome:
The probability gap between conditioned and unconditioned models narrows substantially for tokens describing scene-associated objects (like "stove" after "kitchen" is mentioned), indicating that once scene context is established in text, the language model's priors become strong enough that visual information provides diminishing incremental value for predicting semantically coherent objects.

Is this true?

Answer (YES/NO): YES